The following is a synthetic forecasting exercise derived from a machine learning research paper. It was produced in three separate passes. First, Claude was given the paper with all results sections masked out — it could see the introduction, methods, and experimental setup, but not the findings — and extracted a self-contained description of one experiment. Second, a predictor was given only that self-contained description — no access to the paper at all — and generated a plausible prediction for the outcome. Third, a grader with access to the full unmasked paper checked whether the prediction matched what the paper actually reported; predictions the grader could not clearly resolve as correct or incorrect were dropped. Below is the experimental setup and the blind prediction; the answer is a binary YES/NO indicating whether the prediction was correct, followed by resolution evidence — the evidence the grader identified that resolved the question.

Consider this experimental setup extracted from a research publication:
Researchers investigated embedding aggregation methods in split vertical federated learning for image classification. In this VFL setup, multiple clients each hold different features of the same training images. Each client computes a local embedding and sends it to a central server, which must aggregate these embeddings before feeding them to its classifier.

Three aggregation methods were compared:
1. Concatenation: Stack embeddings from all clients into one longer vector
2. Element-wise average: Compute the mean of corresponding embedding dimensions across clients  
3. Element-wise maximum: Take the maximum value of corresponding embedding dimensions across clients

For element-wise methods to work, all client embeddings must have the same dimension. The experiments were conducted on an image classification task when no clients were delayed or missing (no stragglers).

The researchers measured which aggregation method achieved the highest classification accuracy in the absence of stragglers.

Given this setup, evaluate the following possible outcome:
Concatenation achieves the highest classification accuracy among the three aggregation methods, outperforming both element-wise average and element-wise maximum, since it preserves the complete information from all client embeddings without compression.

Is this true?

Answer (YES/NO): NO